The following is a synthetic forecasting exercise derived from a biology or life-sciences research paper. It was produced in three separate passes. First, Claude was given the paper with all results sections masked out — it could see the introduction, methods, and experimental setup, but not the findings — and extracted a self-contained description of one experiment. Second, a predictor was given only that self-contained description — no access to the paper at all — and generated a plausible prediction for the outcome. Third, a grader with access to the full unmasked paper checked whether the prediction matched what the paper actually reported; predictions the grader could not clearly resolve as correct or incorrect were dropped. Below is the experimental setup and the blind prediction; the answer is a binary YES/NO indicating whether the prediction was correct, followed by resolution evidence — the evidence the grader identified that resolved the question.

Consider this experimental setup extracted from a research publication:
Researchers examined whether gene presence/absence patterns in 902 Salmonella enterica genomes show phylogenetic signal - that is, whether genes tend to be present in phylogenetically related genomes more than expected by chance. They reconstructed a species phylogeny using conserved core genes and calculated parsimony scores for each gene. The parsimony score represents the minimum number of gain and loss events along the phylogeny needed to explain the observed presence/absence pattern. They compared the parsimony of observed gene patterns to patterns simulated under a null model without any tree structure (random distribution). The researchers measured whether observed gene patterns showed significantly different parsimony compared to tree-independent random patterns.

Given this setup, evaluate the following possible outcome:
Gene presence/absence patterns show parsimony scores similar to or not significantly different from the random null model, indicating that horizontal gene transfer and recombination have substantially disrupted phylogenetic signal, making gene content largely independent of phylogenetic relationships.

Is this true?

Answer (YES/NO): NO